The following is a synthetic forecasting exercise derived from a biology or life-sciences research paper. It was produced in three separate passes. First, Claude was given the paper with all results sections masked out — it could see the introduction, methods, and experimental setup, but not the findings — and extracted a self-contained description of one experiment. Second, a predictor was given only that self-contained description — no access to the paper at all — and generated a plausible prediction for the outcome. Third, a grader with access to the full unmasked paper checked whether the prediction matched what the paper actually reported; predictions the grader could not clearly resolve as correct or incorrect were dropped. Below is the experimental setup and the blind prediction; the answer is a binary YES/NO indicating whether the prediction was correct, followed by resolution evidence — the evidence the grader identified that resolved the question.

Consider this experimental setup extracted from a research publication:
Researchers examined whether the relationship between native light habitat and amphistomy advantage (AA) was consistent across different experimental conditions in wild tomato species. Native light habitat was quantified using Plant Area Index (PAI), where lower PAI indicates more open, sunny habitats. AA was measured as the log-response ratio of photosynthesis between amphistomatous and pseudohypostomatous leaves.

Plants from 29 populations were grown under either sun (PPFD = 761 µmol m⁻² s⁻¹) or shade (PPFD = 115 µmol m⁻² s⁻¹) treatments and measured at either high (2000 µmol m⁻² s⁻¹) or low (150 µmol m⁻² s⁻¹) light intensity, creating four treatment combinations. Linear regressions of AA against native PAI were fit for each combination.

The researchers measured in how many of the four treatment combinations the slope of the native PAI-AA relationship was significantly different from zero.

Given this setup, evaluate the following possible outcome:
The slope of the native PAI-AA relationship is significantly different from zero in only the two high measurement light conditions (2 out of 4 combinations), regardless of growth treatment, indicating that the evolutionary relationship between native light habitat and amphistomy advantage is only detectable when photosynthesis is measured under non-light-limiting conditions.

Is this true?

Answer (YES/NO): NO